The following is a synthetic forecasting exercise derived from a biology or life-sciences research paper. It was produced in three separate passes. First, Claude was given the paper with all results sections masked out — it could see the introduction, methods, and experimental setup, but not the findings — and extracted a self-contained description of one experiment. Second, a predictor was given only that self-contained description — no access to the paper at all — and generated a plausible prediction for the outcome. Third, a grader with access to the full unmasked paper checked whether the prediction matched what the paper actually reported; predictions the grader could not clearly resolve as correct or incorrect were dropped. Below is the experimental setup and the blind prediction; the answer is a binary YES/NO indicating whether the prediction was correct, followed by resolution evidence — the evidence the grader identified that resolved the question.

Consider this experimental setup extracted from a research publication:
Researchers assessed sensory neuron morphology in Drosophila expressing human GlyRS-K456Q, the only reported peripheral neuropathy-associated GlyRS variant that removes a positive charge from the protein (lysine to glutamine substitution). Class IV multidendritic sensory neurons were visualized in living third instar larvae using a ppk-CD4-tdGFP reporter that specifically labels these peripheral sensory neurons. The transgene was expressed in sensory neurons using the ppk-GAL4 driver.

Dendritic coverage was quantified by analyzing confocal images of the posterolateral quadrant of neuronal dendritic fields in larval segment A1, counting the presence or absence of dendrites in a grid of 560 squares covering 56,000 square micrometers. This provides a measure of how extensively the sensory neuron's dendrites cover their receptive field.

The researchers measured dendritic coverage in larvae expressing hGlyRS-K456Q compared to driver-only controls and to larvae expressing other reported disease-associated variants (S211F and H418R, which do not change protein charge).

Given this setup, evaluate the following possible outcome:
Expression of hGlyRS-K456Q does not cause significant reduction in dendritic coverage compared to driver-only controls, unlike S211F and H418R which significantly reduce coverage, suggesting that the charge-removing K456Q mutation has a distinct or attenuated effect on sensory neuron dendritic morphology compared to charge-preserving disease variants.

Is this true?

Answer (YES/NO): YES